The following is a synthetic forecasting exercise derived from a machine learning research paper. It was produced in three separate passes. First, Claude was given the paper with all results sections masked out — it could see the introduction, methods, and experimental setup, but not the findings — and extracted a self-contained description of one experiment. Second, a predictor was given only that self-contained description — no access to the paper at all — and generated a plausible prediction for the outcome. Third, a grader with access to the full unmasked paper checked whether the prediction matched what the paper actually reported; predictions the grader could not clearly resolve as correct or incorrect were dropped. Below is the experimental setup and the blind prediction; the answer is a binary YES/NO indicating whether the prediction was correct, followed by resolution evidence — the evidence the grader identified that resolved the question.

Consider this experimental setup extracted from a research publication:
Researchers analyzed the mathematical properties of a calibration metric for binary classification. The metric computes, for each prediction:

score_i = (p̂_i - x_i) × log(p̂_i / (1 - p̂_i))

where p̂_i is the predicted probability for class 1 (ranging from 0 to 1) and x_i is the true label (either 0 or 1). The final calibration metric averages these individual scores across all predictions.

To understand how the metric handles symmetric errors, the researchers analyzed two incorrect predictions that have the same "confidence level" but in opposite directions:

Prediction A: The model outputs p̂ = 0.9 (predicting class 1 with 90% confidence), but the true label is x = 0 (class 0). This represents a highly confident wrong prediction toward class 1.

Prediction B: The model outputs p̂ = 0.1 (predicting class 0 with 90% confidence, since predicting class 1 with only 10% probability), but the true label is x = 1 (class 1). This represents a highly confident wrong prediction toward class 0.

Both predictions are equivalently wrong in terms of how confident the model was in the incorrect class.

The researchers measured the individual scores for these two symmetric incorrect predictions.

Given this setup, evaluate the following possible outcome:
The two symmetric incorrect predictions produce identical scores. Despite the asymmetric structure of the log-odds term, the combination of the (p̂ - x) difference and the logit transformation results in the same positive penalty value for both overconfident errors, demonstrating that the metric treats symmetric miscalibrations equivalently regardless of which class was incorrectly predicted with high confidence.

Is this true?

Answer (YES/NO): YES